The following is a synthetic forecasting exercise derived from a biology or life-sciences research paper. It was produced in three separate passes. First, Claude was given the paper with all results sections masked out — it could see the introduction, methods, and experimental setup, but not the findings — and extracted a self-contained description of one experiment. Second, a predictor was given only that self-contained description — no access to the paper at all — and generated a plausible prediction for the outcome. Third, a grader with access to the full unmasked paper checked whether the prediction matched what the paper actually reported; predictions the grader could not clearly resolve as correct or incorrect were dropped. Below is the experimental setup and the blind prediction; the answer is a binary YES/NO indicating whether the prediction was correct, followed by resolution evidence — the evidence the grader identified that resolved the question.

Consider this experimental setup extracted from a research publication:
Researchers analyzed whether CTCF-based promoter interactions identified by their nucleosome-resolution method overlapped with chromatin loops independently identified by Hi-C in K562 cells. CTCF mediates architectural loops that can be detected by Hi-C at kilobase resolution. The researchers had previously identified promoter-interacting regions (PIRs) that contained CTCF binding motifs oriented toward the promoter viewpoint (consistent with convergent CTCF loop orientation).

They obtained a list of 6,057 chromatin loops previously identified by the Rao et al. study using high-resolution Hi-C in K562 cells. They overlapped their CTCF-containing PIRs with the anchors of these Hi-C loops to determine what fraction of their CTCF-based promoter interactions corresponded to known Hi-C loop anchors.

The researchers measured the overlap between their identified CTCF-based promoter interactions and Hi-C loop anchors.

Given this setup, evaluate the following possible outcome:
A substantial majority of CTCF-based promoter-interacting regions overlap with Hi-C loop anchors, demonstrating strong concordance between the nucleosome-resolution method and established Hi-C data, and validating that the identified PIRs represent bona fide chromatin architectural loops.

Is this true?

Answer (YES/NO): NO